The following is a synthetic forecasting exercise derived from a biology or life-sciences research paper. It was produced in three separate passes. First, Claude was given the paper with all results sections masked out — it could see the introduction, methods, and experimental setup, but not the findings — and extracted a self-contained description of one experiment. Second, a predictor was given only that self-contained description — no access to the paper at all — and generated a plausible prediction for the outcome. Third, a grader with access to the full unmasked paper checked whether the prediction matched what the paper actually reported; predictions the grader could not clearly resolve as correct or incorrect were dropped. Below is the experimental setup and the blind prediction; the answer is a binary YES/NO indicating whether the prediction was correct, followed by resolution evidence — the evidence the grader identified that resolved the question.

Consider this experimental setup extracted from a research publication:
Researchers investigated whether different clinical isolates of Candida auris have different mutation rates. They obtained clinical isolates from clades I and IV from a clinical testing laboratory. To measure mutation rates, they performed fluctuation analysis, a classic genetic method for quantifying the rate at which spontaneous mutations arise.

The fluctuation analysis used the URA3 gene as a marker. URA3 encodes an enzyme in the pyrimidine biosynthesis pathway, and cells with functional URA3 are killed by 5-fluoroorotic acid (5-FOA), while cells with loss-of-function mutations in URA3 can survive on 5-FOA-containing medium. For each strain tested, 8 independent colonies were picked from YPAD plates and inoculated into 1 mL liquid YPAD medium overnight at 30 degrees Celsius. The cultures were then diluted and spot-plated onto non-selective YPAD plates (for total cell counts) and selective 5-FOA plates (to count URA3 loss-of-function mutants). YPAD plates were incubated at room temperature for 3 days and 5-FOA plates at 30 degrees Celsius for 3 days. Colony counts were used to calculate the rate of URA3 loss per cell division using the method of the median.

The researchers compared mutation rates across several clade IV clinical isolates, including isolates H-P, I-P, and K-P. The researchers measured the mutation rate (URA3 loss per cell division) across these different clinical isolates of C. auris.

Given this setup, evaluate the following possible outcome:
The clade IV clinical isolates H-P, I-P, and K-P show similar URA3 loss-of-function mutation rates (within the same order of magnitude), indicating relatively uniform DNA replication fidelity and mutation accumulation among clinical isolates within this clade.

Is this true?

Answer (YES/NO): NO